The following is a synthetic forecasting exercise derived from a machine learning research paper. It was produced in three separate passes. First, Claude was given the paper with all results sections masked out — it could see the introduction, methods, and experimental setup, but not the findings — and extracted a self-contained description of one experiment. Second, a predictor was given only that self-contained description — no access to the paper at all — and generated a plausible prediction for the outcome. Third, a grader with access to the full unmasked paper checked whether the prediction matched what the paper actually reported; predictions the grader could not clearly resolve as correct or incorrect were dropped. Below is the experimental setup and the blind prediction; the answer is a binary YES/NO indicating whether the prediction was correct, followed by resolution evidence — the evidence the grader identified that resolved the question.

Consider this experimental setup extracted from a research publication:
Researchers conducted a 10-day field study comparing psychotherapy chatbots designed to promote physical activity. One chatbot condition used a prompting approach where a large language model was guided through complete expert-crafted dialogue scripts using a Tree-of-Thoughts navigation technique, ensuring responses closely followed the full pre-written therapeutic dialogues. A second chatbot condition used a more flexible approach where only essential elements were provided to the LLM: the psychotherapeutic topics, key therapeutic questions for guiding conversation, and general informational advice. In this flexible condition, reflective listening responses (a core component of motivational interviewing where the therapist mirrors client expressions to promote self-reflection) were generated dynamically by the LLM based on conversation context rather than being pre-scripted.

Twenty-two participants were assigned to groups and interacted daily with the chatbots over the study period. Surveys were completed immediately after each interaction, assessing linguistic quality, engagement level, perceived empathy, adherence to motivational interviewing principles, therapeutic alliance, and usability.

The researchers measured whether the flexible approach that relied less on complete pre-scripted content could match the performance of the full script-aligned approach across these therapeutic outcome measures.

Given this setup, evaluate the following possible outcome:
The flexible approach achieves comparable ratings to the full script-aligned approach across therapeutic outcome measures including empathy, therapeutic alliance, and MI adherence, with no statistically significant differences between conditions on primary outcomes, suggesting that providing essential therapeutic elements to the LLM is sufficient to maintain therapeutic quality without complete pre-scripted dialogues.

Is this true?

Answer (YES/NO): YES